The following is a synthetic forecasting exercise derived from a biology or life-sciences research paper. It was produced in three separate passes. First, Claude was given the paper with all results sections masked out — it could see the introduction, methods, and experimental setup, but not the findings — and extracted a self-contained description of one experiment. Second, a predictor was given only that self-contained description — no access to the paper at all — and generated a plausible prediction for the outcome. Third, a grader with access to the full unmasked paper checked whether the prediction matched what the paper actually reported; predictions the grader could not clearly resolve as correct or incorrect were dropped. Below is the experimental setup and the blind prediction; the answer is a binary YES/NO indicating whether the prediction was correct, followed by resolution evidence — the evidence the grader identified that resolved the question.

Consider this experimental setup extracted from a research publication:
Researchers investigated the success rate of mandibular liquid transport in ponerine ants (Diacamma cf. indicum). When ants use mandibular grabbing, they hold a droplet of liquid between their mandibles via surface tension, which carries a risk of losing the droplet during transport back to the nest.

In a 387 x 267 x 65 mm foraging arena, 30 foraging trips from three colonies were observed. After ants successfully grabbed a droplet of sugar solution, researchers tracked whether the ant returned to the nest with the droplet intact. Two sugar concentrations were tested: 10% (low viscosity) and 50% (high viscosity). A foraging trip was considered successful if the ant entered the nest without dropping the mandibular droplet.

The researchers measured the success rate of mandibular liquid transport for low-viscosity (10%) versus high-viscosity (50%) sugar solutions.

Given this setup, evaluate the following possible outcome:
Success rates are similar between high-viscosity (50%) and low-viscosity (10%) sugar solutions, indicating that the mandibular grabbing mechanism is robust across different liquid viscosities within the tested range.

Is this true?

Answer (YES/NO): YES